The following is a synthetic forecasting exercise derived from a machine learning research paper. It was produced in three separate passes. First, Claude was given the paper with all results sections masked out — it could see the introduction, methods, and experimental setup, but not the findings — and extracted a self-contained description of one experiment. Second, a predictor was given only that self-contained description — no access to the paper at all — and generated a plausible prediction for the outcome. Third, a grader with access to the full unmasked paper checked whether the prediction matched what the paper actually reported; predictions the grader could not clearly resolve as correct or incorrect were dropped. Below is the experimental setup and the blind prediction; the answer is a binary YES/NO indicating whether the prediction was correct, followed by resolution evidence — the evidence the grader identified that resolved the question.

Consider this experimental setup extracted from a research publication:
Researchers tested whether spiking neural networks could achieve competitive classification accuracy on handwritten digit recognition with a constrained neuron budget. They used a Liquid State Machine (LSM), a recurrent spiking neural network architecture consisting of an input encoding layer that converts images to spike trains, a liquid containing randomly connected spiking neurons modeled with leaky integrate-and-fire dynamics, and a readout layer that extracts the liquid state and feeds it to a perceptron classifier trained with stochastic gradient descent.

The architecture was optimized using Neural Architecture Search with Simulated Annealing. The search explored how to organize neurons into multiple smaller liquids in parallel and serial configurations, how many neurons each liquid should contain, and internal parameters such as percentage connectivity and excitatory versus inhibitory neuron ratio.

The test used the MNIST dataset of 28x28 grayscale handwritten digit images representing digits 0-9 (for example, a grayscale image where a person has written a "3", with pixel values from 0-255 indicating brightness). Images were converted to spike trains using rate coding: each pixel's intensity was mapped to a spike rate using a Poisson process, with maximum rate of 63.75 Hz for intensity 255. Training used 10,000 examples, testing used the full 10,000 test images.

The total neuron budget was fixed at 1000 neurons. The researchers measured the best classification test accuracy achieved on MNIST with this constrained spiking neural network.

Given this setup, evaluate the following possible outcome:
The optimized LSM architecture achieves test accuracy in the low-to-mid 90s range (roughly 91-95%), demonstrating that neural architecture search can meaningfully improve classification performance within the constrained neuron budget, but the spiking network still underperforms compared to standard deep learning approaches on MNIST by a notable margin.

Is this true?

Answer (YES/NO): YES